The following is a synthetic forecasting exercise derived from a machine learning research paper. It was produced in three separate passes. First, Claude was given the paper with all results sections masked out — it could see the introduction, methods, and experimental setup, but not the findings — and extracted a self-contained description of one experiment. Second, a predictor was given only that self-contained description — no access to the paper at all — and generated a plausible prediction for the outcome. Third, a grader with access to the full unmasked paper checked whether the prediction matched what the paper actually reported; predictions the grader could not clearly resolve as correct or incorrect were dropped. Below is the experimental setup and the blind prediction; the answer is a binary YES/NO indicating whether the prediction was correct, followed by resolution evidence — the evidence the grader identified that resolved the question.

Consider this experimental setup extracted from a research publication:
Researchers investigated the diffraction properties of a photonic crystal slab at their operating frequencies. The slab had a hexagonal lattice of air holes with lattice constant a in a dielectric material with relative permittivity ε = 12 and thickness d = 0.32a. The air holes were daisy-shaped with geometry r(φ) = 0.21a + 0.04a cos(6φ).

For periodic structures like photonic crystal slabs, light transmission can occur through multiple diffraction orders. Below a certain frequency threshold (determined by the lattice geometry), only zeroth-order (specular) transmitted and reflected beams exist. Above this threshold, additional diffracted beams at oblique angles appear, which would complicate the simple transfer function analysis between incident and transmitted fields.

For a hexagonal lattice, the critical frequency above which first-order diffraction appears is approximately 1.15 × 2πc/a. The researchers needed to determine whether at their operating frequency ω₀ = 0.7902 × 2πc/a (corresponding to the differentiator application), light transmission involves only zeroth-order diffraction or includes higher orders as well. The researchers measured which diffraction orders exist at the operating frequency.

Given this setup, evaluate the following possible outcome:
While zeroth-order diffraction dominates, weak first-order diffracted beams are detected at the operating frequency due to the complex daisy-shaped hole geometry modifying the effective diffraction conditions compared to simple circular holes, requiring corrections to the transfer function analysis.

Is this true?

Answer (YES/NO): NO